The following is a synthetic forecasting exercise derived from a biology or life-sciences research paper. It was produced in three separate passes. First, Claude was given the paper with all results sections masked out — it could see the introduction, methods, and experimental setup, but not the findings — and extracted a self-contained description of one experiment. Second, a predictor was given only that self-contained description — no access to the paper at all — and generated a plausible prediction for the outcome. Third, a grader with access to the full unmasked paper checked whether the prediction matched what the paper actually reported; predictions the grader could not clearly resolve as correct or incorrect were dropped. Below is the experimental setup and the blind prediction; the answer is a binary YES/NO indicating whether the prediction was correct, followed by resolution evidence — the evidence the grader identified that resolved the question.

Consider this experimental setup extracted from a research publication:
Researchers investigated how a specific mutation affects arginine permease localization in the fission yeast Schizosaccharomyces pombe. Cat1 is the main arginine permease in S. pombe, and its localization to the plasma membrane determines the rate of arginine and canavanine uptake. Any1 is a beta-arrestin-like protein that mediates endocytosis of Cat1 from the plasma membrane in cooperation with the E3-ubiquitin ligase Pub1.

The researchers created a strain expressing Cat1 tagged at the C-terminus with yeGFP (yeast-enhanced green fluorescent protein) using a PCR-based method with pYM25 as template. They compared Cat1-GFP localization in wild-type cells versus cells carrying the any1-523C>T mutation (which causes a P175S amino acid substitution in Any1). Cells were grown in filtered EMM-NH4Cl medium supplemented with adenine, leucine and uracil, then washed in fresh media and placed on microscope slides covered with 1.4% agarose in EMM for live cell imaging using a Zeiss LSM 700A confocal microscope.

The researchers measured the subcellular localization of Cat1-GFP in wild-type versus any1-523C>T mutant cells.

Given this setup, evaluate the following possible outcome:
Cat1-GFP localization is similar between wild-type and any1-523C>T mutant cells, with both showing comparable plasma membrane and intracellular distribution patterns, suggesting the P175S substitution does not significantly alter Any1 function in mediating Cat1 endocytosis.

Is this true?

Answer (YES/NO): NO